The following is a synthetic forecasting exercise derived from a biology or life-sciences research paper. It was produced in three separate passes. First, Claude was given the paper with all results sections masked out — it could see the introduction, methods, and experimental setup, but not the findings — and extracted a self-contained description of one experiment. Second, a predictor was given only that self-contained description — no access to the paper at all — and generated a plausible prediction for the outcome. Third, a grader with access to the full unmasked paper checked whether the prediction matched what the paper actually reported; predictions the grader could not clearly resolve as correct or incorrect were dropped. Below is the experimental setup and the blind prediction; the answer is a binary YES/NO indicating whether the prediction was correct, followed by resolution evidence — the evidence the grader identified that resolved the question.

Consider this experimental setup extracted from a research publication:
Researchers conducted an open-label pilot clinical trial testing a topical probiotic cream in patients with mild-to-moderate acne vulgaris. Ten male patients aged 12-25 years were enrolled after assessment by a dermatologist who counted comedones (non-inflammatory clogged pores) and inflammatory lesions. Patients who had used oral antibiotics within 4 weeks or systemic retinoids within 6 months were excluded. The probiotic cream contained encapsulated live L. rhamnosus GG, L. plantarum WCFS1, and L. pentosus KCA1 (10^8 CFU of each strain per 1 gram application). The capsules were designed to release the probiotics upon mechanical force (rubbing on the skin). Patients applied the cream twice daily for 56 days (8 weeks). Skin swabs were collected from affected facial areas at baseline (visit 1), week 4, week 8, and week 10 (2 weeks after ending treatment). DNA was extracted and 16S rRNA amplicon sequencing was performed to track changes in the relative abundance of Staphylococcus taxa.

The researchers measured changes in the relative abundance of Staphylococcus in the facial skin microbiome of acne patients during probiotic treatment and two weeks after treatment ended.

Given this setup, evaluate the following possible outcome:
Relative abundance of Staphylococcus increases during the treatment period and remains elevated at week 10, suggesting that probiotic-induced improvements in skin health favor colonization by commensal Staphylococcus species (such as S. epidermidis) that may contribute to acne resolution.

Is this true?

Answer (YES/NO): NO